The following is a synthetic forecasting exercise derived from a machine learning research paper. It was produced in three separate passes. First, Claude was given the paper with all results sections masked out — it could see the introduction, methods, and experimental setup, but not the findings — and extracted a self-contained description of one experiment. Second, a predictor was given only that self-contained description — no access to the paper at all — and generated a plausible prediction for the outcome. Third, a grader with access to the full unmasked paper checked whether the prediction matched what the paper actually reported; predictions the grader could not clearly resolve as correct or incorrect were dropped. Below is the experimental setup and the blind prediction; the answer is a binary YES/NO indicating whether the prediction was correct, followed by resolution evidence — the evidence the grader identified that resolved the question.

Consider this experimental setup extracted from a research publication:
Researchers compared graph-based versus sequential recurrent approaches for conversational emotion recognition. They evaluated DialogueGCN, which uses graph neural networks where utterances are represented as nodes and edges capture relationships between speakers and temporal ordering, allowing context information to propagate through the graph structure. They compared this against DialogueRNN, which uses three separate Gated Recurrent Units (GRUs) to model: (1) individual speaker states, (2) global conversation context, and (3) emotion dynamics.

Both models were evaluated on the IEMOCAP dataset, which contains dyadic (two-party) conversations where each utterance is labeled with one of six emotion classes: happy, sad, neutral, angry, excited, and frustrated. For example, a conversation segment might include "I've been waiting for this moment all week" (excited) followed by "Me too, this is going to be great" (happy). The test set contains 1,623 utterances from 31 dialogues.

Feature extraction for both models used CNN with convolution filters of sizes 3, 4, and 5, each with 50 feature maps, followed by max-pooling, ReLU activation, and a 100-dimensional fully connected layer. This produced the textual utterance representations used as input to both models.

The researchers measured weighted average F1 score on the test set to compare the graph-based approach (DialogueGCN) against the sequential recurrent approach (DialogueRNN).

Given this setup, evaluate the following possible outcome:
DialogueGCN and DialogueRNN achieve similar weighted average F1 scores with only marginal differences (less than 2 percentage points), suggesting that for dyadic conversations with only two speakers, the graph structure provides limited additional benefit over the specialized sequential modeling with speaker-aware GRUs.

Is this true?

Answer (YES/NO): YES